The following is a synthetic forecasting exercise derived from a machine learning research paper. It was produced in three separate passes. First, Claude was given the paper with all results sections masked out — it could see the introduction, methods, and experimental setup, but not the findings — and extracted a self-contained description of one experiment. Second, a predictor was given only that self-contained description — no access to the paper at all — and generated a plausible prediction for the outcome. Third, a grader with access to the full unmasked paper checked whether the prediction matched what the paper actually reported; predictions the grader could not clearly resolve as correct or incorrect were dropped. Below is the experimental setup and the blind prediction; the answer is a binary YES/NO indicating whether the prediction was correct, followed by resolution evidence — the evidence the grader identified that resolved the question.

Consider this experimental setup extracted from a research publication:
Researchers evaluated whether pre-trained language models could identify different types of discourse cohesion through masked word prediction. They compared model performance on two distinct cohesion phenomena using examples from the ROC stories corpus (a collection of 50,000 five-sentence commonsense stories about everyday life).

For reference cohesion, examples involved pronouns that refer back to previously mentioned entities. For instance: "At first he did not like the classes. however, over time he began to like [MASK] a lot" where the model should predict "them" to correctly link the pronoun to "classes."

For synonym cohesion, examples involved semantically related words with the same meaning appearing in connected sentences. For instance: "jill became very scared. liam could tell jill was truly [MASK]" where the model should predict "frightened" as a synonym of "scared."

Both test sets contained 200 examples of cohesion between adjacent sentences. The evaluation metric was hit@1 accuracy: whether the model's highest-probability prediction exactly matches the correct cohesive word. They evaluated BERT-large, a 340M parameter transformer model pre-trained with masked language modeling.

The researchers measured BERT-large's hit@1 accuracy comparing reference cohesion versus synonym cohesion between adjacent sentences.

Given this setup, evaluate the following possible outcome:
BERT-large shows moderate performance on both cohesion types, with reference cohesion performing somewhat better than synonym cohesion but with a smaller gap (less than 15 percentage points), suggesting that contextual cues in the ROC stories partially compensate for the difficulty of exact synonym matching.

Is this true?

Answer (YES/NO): NO